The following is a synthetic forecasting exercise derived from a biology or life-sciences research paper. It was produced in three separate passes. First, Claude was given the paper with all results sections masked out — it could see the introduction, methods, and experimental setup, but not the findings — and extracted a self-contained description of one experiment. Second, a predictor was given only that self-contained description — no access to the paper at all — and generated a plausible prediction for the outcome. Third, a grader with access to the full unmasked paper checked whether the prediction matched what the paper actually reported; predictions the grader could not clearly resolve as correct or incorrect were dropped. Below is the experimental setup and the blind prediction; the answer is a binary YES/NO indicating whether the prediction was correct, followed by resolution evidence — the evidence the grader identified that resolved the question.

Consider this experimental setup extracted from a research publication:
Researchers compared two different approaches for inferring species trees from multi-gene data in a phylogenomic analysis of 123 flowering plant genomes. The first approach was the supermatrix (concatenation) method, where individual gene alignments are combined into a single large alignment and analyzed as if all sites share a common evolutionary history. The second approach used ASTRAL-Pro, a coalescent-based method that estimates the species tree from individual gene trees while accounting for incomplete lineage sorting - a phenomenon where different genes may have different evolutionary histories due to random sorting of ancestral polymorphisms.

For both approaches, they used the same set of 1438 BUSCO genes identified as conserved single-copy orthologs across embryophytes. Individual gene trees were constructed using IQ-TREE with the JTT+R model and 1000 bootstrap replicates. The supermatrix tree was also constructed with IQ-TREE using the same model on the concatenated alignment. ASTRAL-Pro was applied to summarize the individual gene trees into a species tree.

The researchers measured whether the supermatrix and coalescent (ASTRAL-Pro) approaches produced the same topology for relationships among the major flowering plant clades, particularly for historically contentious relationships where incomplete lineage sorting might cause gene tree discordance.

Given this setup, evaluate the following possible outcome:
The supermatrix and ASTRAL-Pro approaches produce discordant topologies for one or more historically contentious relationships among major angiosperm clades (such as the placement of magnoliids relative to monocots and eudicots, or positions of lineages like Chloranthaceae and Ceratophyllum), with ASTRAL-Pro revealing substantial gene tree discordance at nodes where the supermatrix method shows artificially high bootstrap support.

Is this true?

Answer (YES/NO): NO